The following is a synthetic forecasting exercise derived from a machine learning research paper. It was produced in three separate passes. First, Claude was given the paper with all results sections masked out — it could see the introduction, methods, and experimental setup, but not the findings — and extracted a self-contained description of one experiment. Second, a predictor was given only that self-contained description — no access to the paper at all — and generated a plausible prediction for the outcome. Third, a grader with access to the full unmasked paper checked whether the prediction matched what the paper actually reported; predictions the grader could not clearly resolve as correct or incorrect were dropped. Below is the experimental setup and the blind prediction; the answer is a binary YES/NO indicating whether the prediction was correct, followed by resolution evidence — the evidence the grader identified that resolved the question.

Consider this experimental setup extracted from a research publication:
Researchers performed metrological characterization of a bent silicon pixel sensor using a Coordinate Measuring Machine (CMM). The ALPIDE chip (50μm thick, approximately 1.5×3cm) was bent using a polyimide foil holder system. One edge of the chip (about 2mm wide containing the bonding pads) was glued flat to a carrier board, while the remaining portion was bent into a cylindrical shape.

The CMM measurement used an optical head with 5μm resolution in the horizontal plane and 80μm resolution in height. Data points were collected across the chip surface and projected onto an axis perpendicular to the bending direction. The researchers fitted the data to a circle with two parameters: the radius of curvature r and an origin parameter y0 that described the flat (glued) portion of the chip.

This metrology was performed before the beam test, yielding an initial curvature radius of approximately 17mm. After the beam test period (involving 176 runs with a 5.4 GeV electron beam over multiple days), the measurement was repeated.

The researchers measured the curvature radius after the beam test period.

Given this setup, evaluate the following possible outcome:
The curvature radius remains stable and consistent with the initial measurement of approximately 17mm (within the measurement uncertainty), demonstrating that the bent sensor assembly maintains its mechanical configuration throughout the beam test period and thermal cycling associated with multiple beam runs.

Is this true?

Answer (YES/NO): NO